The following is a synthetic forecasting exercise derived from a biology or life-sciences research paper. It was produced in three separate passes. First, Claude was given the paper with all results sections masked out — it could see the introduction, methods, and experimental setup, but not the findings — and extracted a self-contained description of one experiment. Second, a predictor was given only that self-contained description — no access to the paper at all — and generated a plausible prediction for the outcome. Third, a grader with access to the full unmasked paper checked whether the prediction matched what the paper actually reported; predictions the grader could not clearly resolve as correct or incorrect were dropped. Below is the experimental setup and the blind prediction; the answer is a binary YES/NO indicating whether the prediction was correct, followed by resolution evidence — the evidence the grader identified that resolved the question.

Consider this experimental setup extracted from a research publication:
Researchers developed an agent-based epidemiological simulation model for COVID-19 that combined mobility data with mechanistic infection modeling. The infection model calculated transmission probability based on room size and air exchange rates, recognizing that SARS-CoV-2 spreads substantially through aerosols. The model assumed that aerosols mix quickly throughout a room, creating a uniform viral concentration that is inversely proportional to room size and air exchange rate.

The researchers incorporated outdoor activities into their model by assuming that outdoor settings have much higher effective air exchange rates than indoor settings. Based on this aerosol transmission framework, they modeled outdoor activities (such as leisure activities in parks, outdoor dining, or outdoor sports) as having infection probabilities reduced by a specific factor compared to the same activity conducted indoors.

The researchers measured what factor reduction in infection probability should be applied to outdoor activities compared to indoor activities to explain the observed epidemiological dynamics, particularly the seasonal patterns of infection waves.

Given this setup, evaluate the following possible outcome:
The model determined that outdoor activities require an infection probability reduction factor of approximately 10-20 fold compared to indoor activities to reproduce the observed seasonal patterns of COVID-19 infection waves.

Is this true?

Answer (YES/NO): YES